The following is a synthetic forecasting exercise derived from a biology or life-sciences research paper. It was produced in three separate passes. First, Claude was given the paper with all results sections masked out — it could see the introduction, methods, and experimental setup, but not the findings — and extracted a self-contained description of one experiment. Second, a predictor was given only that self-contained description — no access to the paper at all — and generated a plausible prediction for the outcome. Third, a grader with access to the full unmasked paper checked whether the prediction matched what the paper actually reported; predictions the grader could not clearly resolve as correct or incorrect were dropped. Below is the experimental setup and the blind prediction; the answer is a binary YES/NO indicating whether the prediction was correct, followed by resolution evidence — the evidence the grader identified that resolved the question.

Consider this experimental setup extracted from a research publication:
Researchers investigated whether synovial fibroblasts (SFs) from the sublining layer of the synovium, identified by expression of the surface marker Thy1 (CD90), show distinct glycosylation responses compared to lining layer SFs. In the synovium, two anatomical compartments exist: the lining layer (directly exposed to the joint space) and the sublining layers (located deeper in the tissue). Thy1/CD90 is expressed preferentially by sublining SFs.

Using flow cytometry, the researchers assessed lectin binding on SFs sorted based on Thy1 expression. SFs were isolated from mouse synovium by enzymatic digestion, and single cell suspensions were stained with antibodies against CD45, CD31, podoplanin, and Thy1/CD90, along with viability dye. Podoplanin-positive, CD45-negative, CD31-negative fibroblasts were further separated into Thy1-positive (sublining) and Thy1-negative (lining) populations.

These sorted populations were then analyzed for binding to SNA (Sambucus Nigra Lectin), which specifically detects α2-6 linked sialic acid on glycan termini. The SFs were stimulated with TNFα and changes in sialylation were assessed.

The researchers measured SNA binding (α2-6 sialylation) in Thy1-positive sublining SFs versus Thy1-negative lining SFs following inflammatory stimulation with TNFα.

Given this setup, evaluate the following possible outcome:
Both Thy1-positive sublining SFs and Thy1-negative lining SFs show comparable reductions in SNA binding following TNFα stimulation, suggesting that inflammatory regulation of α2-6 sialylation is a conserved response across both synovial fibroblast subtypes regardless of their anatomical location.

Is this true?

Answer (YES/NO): NO